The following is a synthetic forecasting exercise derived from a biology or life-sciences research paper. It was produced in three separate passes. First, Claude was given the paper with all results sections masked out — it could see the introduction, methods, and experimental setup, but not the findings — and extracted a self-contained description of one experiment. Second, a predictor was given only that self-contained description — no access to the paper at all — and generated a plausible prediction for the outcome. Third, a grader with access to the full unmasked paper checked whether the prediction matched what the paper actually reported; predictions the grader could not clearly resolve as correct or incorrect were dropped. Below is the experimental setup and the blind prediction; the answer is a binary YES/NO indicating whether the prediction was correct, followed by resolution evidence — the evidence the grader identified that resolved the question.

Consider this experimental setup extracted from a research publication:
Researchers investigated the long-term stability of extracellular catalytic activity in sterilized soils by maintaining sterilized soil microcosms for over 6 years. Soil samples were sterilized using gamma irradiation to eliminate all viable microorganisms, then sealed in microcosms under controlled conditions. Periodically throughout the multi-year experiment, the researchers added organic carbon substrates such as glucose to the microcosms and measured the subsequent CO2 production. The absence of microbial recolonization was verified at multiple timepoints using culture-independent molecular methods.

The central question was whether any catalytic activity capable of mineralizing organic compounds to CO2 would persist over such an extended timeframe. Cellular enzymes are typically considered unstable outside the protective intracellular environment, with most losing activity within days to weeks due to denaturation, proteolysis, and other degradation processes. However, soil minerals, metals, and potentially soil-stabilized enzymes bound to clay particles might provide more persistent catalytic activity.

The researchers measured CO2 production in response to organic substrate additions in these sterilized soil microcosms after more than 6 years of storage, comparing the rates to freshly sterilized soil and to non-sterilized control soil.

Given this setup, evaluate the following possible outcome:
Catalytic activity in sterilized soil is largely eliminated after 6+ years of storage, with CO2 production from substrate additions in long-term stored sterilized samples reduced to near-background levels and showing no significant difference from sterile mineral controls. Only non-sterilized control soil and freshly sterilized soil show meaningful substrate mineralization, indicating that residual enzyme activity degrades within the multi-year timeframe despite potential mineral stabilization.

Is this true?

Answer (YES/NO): NO